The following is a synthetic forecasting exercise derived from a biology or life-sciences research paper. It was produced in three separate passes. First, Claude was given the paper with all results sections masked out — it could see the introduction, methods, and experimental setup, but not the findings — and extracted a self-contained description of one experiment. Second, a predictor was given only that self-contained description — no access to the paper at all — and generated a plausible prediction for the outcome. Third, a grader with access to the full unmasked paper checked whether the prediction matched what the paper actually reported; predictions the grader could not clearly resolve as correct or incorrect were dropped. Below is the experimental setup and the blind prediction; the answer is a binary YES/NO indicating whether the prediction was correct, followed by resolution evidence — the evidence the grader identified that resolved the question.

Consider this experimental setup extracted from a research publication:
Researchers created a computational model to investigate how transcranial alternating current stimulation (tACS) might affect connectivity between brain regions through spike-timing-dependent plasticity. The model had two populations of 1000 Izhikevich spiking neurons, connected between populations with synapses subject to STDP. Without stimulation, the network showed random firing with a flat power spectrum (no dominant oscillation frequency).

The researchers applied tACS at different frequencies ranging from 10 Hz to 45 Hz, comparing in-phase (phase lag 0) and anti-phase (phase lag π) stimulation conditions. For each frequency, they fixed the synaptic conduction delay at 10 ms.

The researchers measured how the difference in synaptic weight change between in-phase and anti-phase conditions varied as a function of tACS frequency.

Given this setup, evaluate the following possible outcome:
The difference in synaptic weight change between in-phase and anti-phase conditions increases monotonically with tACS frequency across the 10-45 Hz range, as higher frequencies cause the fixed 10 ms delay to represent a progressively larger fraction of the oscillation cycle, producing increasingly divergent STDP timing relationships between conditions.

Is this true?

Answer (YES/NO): NO